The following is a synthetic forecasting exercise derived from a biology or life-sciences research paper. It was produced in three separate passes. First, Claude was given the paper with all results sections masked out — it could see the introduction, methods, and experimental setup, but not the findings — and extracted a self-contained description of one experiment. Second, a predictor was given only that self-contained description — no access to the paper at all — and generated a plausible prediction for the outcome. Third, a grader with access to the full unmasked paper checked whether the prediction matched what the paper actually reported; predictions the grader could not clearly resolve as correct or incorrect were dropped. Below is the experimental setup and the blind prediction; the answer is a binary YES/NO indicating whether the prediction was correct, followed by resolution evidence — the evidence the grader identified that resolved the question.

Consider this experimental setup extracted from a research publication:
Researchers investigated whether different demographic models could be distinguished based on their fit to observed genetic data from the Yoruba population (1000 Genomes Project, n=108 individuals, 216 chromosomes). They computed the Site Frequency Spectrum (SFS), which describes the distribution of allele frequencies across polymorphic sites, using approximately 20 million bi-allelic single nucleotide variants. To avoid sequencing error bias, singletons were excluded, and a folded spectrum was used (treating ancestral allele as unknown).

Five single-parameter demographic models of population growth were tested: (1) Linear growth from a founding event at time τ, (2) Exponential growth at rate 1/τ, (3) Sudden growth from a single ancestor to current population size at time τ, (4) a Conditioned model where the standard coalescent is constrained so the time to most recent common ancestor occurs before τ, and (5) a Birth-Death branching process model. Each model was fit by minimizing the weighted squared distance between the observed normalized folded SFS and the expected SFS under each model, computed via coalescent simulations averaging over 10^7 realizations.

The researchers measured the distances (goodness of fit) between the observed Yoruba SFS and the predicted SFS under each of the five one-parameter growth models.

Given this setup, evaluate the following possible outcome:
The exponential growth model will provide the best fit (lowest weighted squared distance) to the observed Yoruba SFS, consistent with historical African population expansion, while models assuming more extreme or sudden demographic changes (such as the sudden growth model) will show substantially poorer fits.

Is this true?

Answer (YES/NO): NO